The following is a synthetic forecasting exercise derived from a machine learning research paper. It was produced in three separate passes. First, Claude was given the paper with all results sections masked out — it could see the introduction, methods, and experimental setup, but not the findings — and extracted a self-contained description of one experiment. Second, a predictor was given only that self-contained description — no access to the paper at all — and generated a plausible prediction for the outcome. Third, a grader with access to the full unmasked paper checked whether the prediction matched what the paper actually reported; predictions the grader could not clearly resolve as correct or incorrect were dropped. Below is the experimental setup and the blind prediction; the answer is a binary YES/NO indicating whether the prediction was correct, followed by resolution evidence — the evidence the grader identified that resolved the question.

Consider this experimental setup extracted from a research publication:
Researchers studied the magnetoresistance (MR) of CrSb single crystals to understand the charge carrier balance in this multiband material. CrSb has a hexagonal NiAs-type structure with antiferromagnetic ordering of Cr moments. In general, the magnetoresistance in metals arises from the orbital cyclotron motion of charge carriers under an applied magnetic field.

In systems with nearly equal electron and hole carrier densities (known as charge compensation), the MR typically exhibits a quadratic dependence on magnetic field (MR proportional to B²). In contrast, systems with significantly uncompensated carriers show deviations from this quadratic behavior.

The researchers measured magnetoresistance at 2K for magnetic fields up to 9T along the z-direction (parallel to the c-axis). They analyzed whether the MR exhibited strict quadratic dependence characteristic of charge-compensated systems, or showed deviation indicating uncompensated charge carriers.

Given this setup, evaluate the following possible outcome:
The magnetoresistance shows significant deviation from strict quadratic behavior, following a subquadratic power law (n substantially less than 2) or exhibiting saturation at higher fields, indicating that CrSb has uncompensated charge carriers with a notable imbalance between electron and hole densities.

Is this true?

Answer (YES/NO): YES